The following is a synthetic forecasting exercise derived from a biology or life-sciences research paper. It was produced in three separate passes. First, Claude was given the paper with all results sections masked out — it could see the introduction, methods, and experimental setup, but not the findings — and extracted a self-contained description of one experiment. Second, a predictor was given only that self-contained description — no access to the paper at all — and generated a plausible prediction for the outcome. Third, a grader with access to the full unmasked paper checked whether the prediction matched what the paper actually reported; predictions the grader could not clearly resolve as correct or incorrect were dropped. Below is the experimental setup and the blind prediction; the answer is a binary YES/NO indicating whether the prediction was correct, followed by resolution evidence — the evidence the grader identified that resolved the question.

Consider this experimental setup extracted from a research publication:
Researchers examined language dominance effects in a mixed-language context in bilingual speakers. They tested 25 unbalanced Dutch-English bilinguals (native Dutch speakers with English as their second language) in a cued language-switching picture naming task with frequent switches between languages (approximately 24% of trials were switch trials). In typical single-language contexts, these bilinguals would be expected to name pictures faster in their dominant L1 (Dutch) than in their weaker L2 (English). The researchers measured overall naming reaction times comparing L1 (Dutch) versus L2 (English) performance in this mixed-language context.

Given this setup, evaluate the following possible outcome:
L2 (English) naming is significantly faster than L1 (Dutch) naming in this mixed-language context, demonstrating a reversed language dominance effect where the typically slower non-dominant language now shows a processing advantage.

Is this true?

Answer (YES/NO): YES